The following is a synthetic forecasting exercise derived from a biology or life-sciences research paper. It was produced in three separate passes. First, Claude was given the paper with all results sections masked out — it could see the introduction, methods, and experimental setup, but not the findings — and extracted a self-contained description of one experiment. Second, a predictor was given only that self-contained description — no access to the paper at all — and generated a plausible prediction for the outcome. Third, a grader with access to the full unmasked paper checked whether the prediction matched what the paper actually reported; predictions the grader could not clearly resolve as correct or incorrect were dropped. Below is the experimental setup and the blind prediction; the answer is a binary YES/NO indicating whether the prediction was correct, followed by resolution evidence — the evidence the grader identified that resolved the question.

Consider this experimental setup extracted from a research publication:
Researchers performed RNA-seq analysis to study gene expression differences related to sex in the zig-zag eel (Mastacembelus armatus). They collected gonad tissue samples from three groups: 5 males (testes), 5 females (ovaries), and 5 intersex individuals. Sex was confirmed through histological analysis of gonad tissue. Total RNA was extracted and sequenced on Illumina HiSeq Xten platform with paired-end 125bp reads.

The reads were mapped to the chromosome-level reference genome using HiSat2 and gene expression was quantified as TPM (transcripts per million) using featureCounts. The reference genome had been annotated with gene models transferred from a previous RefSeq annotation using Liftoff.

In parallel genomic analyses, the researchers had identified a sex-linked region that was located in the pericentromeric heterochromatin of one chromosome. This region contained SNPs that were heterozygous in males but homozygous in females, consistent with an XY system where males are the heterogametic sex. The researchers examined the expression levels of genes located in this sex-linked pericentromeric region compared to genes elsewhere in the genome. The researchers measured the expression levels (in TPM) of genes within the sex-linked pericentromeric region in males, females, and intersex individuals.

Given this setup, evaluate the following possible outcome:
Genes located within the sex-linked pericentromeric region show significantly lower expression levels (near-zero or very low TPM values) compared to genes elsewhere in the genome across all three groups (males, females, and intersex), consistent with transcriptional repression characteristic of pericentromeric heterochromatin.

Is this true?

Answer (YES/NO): NO